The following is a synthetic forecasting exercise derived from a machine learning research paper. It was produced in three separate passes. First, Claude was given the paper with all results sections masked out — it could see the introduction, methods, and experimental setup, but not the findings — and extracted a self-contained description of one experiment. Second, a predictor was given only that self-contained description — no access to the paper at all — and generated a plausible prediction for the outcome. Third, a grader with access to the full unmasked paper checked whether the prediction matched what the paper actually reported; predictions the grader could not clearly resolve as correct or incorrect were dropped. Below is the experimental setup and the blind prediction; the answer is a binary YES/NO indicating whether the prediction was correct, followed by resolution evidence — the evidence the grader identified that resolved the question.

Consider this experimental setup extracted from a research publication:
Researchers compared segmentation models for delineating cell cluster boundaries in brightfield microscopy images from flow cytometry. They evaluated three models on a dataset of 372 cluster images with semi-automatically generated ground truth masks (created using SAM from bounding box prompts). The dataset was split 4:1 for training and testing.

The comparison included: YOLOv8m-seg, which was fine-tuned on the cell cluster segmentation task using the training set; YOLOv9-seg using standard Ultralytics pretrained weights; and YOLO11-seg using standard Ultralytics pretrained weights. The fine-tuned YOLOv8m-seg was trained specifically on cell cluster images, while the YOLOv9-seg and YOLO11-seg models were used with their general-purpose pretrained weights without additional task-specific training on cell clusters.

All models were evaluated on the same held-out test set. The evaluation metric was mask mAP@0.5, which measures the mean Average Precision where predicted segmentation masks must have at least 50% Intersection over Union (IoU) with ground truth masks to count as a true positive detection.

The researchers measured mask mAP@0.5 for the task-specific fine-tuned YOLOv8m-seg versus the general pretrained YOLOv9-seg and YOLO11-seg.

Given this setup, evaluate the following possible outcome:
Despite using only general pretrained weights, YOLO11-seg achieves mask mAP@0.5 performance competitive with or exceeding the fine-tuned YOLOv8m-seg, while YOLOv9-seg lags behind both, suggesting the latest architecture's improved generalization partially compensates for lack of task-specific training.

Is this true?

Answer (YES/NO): NO